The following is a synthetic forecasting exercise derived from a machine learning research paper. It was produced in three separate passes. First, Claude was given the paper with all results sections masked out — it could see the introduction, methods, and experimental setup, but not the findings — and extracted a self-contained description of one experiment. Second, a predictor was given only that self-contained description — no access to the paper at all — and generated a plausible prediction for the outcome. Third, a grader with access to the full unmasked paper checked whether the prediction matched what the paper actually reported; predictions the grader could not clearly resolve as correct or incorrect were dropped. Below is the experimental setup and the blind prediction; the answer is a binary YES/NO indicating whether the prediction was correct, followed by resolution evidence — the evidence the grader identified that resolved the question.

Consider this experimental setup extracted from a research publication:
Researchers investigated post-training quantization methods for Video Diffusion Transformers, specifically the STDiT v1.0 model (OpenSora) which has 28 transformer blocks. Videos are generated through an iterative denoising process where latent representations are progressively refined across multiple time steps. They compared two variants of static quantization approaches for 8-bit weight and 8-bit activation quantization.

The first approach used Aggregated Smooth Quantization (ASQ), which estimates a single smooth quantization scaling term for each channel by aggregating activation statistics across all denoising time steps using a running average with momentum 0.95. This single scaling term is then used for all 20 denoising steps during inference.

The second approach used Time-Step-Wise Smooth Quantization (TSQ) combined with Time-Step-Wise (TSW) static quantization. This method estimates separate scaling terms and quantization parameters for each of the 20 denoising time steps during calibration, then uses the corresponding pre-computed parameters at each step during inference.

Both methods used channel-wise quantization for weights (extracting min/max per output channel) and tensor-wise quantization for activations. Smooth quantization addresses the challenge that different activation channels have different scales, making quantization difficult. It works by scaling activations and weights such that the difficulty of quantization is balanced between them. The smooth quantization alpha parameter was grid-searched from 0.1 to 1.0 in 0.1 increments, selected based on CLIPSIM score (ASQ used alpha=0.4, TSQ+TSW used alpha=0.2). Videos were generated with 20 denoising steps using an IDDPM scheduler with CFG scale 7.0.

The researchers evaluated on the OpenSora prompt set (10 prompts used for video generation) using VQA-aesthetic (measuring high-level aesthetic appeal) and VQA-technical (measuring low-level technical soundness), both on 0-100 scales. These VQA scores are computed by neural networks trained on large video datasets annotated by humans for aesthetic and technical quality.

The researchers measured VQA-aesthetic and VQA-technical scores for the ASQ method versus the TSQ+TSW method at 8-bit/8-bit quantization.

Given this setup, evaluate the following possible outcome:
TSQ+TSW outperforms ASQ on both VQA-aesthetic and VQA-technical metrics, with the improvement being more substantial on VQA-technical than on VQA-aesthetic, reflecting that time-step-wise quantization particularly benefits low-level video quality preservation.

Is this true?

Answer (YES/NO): NO